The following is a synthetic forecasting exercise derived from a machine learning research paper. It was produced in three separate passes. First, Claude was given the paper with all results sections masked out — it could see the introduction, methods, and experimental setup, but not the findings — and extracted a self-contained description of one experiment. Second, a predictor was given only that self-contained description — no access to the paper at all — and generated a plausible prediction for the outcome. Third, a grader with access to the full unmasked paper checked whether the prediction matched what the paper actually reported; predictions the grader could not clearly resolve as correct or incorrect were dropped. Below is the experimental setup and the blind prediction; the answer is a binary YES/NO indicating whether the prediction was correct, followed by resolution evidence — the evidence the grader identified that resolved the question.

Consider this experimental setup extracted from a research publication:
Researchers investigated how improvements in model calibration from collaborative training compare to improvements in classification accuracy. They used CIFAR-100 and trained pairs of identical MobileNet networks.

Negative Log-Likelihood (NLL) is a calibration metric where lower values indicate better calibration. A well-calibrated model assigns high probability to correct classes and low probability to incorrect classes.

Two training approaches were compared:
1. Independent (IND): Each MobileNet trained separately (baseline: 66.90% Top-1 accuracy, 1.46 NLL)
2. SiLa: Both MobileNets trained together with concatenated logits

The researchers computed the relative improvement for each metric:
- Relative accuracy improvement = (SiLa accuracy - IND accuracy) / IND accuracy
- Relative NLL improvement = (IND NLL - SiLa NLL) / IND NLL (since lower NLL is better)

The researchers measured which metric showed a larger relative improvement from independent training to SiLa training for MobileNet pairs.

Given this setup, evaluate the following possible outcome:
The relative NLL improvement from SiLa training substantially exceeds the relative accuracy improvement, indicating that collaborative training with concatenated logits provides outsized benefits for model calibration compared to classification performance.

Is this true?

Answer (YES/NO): YES